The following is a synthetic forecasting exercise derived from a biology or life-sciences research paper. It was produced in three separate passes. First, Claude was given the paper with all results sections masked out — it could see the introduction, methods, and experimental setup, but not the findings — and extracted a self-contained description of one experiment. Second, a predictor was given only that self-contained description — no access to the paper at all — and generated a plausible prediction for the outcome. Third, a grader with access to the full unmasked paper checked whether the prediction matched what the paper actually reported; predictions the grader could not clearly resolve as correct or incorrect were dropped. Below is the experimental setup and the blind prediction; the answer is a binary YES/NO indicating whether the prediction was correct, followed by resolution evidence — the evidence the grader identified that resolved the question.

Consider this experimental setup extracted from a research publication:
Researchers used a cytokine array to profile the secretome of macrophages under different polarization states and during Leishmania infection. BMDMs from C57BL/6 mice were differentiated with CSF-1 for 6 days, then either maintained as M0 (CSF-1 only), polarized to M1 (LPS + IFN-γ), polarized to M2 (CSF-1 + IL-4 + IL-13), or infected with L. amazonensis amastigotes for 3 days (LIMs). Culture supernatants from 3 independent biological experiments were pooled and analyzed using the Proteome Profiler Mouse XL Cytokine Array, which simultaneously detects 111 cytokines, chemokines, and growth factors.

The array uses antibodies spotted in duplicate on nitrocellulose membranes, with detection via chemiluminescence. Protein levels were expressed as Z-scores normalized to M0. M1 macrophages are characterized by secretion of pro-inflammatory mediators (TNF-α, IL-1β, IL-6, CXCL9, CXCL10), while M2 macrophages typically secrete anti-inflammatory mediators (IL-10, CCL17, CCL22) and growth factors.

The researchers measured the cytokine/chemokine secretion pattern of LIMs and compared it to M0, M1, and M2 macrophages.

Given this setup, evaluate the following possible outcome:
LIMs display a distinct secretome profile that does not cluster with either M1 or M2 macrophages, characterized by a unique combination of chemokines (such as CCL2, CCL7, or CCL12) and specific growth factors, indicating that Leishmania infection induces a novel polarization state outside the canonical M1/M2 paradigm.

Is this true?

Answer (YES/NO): NO